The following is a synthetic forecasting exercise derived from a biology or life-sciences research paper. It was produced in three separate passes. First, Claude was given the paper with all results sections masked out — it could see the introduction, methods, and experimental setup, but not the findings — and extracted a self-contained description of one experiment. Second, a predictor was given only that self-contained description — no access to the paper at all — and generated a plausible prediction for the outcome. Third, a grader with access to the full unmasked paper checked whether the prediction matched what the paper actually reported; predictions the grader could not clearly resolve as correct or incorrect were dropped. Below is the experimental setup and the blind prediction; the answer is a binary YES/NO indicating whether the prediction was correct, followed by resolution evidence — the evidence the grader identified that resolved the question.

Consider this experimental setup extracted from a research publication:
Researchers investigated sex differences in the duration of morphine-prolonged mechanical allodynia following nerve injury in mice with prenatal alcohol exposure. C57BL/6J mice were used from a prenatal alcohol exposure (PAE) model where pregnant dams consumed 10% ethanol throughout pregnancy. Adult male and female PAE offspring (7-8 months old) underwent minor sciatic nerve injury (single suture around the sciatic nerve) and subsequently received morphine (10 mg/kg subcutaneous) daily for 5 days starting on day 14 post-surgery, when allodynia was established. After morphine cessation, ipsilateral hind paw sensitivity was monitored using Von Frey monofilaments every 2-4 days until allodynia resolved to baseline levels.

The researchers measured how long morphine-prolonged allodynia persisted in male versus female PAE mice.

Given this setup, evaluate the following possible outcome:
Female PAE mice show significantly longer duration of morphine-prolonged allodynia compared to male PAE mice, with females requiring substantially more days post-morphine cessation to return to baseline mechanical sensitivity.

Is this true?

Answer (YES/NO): NO